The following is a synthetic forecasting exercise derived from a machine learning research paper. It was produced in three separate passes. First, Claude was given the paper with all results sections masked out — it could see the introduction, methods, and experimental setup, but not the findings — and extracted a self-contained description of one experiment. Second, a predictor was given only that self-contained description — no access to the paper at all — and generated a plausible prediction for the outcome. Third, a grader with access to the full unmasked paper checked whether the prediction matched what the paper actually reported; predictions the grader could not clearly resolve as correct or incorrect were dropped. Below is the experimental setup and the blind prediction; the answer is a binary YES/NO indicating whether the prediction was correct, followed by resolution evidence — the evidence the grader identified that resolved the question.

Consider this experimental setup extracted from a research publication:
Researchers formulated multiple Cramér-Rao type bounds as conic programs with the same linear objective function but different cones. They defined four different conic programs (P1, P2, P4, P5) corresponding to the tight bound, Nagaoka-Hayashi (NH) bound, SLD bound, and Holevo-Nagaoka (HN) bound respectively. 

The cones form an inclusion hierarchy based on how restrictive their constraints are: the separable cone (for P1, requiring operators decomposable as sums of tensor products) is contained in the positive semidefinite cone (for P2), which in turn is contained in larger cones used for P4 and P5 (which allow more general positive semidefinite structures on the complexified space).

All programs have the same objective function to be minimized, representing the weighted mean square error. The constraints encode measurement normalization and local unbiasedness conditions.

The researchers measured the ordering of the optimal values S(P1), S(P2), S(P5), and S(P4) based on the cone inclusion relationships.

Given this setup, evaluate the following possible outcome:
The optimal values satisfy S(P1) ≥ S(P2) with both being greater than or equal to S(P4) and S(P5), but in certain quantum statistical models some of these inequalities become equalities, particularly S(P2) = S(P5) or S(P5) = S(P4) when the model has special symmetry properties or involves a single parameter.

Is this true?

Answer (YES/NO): YES